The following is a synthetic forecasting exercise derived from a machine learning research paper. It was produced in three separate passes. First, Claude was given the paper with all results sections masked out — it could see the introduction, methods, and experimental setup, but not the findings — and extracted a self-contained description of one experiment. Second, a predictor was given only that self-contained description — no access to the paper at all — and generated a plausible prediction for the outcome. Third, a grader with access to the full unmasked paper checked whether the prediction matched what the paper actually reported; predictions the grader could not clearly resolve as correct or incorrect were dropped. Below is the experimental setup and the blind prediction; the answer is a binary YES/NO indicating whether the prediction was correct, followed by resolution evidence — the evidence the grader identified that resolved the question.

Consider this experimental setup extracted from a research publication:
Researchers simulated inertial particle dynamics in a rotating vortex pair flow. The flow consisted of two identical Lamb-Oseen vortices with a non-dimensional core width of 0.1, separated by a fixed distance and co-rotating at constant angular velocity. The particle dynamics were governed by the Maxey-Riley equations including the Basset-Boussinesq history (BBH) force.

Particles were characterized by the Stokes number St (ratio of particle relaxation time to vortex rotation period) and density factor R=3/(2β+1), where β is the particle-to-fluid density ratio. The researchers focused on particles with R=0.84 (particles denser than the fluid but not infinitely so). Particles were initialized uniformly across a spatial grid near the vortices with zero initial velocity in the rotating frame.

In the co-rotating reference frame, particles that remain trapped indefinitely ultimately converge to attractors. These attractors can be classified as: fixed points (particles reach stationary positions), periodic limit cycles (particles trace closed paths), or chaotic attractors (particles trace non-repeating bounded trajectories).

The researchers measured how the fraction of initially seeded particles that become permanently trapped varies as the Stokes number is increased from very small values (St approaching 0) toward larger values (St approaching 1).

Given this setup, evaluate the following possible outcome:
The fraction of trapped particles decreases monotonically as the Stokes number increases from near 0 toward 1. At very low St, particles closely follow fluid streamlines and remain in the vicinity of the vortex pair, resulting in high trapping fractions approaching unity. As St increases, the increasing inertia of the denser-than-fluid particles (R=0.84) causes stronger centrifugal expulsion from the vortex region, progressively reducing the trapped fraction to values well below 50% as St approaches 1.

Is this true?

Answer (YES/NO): NO